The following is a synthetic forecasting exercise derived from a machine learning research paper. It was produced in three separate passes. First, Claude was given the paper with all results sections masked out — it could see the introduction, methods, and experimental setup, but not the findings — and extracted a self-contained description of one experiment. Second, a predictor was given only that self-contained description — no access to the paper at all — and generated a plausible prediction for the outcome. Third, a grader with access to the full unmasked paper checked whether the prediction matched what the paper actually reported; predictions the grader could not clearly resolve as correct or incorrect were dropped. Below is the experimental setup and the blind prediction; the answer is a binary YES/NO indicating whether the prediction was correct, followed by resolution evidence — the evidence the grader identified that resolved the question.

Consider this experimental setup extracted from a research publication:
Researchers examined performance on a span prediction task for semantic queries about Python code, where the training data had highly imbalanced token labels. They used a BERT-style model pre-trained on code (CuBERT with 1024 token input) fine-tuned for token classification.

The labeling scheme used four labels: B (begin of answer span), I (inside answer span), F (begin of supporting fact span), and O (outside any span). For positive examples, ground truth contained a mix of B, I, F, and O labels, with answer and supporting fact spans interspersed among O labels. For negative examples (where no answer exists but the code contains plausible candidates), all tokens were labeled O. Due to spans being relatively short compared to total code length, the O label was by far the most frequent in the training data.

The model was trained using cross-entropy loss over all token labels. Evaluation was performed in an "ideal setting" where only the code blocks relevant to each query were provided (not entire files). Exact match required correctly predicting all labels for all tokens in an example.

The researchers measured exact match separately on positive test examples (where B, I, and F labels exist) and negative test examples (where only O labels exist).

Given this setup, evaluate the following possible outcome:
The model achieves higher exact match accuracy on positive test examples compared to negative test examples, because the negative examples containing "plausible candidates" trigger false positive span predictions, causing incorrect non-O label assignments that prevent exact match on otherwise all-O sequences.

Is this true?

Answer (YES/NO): NO